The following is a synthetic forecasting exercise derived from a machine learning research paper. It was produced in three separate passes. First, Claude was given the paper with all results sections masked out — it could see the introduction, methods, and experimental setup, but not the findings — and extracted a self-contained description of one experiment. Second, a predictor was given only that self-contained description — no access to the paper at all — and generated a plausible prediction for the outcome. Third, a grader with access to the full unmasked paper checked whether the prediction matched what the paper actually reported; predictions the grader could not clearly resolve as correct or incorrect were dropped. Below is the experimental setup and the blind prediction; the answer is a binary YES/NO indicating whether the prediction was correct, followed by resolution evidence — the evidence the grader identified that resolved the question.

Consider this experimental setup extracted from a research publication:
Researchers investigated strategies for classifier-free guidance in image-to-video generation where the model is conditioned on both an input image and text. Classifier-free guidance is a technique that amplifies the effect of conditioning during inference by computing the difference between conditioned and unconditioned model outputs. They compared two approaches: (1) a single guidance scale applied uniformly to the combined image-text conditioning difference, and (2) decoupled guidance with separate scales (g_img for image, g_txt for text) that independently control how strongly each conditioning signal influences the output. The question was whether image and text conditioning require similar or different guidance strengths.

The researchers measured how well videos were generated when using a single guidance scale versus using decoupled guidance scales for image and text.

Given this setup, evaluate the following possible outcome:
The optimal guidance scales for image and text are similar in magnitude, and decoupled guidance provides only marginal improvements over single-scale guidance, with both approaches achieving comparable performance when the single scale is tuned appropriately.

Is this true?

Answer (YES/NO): NO